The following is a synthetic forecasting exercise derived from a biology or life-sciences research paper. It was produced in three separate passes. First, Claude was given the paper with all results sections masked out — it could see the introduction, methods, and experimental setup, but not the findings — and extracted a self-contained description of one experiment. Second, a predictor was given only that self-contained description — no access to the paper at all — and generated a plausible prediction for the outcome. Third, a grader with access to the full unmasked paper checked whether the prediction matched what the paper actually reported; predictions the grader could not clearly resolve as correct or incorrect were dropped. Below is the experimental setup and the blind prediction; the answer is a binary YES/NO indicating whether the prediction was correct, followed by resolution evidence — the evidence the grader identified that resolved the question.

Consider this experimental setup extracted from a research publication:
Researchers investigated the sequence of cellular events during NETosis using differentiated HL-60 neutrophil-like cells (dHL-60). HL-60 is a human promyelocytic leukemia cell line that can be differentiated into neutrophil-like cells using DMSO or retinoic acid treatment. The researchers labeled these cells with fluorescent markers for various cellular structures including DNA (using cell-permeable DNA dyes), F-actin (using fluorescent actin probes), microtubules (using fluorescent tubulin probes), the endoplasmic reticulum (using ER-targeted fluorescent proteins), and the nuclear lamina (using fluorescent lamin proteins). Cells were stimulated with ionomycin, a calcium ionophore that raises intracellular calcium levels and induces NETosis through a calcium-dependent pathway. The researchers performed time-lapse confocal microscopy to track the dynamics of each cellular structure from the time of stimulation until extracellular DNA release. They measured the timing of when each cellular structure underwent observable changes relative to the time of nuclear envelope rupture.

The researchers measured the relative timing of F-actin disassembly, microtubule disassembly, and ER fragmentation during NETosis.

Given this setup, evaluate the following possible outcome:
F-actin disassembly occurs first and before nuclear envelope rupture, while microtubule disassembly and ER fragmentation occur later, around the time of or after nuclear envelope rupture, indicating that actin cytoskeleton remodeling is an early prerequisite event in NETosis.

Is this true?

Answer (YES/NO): NO